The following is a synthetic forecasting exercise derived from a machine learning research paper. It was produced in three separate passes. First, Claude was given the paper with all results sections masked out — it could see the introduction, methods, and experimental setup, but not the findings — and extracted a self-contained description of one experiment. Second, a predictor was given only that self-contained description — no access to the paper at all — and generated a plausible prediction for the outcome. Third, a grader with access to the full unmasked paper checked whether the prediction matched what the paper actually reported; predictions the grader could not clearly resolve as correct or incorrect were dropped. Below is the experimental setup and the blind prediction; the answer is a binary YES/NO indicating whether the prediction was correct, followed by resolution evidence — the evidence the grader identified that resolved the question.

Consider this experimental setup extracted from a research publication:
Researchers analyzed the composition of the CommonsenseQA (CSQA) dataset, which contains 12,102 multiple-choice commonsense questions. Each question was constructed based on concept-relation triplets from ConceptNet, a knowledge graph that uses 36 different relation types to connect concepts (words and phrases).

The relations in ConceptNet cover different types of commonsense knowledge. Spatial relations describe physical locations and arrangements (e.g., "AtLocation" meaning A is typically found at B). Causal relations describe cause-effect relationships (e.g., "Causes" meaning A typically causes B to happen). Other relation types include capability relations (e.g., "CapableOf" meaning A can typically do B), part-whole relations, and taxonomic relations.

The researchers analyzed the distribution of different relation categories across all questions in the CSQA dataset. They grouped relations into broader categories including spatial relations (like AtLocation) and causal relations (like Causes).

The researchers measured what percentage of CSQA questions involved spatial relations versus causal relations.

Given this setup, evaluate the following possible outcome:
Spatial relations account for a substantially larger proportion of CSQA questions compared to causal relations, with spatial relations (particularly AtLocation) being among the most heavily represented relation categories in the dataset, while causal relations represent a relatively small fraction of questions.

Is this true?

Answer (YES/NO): YES